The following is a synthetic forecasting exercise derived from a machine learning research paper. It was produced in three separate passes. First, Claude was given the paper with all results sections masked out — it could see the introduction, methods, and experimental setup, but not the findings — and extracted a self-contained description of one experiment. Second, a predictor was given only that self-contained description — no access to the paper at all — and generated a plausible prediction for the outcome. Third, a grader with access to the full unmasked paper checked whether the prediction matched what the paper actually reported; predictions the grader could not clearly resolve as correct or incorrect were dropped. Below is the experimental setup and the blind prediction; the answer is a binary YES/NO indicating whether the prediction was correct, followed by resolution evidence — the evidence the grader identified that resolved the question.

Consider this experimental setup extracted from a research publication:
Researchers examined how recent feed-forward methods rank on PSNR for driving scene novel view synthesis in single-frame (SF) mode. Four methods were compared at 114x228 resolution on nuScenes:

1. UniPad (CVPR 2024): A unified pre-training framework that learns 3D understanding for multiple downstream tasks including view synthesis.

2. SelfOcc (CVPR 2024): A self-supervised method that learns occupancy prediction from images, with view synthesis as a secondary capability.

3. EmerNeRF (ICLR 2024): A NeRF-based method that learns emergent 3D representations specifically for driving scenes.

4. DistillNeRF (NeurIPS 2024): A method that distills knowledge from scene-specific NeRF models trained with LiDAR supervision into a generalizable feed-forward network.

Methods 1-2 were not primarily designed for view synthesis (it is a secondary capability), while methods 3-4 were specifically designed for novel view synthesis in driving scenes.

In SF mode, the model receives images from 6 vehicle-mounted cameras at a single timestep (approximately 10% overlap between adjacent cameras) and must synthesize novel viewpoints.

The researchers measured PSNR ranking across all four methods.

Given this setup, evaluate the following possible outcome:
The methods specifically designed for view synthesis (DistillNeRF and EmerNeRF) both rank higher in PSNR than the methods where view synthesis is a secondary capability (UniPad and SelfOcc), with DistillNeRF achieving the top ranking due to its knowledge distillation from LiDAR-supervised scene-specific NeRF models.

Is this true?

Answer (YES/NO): NO